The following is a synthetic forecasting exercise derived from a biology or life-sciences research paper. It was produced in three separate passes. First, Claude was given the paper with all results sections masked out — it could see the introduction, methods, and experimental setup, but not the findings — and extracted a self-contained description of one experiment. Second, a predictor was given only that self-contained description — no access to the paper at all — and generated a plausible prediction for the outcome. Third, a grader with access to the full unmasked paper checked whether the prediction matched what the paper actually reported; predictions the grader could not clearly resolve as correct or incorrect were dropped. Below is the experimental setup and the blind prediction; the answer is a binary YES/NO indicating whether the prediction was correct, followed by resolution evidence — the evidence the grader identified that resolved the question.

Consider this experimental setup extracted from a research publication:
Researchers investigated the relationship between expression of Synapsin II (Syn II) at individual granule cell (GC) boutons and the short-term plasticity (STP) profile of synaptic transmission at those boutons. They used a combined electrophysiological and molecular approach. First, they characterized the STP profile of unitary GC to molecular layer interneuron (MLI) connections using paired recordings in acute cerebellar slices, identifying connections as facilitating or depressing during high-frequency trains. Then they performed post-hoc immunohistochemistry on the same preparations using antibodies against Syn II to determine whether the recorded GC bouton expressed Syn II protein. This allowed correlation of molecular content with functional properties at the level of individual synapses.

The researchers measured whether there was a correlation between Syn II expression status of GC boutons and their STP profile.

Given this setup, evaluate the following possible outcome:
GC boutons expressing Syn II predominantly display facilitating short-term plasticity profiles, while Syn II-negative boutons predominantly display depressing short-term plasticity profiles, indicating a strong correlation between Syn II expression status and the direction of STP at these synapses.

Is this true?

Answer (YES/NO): NO